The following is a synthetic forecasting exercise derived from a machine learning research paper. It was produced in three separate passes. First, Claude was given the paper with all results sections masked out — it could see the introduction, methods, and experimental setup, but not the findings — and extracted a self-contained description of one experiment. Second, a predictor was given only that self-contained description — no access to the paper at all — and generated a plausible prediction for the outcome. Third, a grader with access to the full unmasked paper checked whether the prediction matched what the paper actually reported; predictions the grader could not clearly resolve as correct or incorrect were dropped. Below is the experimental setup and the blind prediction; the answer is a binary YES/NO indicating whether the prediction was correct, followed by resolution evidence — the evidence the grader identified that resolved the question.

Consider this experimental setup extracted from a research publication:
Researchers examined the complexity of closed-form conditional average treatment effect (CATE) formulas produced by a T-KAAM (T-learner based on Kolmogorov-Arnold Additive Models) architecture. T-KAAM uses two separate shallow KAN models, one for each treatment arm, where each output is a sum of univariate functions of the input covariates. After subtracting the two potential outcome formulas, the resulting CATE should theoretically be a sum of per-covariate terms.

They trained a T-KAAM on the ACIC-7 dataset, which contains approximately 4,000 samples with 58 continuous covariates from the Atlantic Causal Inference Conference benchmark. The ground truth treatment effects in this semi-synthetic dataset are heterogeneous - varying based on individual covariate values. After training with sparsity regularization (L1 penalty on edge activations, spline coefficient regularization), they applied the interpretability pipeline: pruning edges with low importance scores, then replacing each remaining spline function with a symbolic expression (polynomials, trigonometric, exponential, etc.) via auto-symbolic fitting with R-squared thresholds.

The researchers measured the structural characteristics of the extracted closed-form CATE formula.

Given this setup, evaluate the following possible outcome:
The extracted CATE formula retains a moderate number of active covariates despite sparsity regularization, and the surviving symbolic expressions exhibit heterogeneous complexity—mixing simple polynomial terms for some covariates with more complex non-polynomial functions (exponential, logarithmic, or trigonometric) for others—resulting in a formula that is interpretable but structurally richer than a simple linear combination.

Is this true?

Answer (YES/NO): NO